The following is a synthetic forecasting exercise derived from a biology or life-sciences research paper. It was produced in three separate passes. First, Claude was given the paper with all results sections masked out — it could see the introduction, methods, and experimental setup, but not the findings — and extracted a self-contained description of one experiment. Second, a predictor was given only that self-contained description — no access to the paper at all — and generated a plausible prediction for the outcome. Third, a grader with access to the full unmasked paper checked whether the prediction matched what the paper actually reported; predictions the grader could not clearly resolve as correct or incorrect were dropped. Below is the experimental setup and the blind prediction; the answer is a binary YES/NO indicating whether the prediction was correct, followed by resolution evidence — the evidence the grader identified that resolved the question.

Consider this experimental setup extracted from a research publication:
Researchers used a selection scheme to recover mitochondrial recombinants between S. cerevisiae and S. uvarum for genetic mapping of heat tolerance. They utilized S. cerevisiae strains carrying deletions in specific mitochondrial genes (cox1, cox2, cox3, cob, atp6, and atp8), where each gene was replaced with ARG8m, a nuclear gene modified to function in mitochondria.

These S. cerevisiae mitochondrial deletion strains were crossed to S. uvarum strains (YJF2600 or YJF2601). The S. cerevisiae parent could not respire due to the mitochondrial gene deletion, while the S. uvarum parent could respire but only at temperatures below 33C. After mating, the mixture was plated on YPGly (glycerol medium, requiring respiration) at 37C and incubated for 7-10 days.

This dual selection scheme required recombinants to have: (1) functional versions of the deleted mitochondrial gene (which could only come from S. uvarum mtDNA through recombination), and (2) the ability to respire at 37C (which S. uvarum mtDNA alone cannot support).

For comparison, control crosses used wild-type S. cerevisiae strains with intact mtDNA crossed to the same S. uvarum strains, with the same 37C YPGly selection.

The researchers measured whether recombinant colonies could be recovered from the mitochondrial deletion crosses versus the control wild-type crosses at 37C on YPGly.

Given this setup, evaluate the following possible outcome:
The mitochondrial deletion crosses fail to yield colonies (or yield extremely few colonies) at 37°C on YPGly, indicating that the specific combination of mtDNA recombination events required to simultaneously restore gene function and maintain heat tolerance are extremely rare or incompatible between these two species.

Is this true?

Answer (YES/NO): NO